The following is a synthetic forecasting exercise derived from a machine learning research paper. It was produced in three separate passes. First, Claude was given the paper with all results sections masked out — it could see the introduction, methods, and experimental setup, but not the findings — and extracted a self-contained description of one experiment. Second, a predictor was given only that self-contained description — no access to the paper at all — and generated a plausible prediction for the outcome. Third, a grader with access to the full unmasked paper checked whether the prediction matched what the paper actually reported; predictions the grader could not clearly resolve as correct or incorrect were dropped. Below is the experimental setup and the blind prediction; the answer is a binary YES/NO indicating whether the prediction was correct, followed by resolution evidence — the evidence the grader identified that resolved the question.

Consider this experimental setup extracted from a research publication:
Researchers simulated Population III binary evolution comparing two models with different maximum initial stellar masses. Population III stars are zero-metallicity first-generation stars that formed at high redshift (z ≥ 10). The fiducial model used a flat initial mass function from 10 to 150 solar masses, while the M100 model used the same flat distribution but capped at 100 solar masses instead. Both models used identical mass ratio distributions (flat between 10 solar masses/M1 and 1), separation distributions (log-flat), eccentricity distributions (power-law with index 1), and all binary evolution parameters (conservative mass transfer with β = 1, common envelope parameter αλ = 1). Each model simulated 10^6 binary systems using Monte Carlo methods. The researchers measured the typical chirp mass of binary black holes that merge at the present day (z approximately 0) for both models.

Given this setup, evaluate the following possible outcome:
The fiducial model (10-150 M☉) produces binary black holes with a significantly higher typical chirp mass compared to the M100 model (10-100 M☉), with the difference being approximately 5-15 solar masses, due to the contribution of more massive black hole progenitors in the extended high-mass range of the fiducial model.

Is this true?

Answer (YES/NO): NO